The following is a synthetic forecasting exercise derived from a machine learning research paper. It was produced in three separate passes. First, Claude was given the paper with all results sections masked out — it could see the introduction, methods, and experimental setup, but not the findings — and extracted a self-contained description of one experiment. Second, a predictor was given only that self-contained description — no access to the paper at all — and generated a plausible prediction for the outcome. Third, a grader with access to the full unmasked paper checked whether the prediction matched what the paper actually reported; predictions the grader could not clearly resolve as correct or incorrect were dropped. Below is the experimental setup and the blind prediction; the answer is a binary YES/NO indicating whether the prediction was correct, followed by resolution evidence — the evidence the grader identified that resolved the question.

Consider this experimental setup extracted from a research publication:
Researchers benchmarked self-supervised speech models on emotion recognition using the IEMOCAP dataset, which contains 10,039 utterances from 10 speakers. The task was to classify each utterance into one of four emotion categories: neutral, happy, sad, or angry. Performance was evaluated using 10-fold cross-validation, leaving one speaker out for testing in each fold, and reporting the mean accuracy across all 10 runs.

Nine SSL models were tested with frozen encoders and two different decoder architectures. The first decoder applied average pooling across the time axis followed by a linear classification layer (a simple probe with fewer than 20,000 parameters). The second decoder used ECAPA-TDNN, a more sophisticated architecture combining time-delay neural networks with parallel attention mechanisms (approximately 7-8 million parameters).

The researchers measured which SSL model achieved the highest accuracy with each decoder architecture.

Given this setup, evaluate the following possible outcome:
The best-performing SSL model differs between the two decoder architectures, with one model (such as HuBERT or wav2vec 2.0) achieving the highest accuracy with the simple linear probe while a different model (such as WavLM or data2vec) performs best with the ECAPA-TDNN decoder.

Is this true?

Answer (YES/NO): NO